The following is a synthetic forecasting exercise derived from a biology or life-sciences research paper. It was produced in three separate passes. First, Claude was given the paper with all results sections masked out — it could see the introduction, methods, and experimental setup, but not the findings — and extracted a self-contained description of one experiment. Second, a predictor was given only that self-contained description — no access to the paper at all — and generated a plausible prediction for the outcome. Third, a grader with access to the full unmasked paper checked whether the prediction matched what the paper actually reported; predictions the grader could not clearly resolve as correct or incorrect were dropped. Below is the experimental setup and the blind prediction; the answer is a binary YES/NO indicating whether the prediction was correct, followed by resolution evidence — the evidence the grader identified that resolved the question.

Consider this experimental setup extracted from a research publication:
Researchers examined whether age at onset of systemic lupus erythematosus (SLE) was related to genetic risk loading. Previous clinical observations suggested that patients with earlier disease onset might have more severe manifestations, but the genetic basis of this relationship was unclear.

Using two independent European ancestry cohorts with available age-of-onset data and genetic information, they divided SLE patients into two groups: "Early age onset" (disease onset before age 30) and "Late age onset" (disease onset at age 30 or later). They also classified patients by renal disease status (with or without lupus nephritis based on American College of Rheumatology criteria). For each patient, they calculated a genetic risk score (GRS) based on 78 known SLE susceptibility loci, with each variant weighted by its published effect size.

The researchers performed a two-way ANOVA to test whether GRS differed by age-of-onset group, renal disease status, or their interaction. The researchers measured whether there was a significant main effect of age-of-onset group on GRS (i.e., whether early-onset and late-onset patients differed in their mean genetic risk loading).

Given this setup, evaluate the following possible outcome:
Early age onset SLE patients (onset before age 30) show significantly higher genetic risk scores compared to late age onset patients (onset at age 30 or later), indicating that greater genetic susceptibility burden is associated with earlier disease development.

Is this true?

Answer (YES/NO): YES